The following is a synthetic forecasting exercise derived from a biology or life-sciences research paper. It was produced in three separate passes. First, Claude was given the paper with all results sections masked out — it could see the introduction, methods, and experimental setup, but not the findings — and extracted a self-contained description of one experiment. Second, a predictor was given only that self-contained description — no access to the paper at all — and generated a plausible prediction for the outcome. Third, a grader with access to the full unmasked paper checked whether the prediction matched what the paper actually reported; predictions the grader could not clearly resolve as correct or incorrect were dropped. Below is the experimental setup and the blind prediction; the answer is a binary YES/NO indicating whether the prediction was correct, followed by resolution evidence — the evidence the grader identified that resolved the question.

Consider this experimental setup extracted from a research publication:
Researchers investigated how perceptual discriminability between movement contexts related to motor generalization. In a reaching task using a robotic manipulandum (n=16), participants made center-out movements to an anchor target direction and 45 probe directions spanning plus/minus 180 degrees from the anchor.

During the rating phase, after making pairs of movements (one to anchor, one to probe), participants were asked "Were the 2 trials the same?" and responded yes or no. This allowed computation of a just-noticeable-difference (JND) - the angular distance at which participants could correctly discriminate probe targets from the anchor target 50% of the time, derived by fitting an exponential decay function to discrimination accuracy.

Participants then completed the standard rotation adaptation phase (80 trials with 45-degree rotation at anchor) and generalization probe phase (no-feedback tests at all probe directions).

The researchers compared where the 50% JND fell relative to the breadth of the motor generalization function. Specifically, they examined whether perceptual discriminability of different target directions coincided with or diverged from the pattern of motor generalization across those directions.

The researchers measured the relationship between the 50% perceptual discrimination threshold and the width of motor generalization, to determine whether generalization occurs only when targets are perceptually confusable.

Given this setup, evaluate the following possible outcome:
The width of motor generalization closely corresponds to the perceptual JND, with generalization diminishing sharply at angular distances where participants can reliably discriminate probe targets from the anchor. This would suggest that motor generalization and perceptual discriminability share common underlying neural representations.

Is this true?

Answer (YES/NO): NO